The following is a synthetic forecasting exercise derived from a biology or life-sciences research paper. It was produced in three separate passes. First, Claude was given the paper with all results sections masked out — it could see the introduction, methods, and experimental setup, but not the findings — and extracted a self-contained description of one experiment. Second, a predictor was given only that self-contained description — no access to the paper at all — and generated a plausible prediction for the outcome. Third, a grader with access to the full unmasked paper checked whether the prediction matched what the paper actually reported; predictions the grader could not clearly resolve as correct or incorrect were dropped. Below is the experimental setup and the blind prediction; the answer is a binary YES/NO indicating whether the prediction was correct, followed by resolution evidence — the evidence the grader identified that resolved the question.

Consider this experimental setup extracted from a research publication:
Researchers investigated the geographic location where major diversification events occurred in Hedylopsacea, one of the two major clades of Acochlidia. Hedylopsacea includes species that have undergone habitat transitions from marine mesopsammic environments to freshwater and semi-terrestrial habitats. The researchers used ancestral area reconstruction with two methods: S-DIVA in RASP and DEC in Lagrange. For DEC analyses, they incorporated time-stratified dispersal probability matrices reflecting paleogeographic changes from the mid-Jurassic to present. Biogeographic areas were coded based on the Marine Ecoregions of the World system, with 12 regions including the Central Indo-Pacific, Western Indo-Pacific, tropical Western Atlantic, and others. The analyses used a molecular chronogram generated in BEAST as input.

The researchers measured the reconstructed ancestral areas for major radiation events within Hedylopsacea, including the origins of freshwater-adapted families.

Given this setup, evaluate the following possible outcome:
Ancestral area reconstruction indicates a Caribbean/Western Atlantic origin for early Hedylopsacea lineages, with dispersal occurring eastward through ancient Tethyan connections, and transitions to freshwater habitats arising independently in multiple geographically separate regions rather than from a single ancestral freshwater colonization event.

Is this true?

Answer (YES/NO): NO